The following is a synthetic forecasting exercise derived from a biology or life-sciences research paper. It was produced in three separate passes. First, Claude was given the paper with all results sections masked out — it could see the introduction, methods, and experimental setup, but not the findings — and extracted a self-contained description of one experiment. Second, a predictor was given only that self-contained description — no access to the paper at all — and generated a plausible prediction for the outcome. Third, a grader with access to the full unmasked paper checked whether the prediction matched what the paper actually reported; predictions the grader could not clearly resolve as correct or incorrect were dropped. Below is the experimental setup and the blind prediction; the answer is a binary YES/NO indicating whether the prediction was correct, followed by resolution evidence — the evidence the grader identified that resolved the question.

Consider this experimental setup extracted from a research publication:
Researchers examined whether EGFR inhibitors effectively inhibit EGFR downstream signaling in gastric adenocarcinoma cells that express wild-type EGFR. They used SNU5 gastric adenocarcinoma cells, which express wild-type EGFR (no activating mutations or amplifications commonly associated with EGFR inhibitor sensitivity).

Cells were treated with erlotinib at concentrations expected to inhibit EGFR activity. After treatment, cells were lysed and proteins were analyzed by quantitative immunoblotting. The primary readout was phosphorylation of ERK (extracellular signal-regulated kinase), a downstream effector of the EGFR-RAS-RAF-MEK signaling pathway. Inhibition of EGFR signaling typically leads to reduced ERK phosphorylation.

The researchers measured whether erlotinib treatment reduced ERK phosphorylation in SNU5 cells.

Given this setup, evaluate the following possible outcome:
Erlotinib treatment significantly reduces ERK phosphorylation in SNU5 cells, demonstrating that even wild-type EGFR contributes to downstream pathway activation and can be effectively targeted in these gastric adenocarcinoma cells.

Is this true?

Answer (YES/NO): NO